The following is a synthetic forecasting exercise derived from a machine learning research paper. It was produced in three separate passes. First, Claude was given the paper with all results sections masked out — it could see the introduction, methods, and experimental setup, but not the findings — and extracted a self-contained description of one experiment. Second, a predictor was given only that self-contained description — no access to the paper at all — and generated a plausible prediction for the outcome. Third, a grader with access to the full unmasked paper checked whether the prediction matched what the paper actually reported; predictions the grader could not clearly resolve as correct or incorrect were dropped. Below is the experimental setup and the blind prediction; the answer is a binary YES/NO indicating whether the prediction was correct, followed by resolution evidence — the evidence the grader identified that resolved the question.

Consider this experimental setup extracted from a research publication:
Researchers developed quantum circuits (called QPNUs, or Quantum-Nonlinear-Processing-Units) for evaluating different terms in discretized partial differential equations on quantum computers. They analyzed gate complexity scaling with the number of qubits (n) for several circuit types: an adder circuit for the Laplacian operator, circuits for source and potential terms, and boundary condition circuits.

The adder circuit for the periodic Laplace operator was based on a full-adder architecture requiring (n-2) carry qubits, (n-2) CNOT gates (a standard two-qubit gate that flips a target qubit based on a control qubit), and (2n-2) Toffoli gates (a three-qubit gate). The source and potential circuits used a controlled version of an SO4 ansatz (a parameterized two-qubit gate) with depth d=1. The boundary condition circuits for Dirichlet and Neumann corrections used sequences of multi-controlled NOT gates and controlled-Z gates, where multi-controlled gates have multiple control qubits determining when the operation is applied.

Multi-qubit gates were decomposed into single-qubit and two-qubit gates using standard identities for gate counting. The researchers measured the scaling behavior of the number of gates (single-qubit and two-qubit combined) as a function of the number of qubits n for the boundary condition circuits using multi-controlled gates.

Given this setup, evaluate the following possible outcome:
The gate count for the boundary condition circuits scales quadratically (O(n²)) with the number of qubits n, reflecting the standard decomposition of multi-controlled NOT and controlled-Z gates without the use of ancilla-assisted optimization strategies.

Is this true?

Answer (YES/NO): NO